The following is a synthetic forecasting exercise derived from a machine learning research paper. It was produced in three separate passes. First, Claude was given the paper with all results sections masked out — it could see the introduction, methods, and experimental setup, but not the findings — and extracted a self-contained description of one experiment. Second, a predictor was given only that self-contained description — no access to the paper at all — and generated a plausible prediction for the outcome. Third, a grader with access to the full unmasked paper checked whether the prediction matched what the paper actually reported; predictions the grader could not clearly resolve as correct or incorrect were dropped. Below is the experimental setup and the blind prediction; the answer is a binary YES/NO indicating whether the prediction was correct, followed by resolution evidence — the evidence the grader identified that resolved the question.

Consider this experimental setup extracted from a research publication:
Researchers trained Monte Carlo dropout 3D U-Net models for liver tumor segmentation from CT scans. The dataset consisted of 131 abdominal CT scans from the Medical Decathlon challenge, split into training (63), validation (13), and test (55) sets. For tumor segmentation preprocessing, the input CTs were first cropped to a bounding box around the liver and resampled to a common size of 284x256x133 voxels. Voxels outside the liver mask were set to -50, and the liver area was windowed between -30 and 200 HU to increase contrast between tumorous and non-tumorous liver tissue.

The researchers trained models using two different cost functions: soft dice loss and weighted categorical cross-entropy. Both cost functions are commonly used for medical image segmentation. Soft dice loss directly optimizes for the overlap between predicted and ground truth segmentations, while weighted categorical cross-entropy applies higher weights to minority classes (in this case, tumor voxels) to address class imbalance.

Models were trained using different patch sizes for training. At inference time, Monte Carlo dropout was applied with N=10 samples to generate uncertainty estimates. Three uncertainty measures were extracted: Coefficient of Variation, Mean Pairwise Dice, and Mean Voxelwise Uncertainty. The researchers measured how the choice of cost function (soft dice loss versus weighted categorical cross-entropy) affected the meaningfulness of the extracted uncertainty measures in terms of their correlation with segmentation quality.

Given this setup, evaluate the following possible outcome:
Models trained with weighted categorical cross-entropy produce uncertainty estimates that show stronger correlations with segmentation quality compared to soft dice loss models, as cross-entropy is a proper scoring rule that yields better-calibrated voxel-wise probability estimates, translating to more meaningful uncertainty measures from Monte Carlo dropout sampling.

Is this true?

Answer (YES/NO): YES